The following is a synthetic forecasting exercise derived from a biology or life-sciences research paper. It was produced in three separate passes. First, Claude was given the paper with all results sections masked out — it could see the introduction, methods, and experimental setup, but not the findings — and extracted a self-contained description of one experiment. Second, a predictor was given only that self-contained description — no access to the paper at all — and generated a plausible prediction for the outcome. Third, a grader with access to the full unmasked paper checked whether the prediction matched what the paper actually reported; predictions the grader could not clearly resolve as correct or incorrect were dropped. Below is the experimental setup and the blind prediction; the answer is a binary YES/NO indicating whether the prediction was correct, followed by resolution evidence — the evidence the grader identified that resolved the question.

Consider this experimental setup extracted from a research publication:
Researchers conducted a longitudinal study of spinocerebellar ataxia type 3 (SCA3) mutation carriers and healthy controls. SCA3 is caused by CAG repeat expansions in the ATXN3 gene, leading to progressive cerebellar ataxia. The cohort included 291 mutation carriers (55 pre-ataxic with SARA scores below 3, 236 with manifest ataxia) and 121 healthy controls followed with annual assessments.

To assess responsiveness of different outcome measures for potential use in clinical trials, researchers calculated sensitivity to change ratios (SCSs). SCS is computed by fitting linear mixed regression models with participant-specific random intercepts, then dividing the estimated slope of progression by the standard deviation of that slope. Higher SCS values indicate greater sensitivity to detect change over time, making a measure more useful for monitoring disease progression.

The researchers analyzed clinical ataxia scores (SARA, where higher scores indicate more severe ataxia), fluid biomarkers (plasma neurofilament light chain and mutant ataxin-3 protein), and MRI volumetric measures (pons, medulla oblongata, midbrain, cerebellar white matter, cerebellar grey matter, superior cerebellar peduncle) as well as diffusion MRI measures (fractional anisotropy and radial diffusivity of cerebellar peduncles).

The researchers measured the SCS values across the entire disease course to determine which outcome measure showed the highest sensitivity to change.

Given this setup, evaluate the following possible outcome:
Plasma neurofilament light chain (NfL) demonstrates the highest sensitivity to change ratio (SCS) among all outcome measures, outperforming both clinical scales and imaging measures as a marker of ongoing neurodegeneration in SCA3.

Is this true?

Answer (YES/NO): NO